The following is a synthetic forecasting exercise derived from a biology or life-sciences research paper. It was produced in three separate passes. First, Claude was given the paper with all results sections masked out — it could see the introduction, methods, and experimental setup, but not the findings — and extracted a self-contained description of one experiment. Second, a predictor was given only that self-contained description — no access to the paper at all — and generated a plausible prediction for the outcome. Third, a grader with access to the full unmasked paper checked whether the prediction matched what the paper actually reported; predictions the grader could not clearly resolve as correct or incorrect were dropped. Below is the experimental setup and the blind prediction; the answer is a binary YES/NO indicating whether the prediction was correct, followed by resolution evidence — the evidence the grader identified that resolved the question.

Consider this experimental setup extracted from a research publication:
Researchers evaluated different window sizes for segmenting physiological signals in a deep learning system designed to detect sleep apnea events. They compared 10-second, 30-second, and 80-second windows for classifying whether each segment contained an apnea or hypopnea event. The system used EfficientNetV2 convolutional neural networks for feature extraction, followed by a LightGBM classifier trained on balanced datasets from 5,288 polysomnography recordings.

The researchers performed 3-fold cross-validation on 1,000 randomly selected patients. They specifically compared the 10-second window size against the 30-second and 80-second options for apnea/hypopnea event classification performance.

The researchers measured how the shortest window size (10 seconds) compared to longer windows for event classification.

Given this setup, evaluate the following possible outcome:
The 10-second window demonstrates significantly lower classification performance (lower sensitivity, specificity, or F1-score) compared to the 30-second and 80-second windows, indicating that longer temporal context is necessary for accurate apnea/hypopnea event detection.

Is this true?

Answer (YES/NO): YES